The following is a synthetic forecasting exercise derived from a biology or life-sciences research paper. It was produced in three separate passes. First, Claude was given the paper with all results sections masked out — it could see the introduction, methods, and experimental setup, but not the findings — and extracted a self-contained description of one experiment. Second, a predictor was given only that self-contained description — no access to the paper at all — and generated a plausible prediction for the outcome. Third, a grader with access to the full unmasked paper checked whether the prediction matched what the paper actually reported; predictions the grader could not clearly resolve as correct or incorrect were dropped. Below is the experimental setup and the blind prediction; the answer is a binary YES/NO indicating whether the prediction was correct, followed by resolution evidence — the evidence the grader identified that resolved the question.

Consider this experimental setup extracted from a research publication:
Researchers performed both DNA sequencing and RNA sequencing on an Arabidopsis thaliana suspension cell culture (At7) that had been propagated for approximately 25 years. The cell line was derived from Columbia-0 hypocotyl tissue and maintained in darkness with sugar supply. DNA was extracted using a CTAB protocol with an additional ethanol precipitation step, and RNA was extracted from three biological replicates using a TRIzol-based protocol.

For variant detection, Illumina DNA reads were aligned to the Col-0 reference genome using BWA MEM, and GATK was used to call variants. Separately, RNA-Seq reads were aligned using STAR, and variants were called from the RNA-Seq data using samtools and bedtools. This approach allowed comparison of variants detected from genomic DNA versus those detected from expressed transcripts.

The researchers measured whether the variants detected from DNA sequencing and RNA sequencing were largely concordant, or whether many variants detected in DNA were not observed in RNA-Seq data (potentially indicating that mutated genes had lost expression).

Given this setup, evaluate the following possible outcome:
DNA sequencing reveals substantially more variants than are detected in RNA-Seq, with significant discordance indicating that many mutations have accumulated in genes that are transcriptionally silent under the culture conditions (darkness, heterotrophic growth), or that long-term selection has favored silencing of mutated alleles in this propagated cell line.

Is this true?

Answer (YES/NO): NO